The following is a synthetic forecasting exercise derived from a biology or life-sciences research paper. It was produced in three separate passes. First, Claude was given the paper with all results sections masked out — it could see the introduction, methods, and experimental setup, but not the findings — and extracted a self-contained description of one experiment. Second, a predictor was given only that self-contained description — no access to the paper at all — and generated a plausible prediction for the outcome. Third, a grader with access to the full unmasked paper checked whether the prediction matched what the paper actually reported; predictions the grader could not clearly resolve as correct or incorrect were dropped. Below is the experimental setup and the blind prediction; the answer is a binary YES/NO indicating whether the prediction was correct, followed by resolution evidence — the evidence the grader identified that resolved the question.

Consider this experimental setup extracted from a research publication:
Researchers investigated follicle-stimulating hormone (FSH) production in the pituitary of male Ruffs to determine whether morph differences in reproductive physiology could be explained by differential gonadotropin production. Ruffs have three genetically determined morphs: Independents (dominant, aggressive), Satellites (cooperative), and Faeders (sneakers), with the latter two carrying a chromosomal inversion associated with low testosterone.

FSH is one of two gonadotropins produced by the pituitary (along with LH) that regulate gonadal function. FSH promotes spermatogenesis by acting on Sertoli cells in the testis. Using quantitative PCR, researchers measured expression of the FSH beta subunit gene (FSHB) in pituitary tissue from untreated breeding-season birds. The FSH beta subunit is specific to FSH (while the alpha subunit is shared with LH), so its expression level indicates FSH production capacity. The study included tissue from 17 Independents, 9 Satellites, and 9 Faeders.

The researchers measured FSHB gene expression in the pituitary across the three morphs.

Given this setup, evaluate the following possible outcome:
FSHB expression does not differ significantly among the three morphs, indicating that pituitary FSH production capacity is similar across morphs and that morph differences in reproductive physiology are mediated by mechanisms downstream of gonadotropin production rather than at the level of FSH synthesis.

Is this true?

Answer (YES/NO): YES